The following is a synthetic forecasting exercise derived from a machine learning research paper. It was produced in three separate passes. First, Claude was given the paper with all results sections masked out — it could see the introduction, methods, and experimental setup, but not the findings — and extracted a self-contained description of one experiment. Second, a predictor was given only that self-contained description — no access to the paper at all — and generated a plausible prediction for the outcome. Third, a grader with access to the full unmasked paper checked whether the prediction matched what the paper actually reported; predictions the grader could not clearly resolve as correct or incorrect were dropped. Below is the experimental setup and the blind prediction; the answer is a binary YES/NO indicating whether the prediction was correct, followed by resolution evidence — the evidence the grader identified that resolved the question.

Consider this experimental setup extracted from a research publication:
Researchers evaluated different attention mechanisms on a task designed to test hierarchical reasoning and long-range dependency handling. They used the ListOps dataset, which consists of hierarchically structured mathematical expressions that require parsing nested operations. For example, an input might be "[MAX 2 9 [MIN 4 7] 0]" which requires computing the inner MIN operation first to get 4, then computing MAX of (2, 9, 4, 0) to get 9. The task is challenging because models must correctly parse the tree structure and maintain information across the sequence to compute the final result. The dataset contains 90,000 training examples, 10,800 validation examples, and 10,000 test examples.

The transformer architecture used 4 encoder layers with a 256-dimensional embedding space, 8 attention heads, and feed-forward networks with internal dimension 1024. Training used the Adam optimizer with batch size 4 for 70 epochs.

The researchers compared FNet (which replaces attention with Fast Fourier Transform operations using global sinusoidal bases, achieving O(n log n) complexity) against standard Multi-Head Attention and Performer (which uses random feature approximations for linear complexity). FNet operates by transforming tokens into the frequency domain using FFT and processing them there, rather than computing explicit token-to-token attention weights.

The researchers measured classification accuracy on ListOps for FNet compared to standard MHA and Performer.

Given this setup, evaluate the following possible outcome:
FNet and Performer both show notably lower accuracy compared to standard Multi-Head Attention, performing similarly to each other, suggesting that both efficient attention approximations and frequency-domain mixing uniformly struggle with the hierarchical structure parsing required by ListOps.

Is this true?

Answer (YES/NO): NO